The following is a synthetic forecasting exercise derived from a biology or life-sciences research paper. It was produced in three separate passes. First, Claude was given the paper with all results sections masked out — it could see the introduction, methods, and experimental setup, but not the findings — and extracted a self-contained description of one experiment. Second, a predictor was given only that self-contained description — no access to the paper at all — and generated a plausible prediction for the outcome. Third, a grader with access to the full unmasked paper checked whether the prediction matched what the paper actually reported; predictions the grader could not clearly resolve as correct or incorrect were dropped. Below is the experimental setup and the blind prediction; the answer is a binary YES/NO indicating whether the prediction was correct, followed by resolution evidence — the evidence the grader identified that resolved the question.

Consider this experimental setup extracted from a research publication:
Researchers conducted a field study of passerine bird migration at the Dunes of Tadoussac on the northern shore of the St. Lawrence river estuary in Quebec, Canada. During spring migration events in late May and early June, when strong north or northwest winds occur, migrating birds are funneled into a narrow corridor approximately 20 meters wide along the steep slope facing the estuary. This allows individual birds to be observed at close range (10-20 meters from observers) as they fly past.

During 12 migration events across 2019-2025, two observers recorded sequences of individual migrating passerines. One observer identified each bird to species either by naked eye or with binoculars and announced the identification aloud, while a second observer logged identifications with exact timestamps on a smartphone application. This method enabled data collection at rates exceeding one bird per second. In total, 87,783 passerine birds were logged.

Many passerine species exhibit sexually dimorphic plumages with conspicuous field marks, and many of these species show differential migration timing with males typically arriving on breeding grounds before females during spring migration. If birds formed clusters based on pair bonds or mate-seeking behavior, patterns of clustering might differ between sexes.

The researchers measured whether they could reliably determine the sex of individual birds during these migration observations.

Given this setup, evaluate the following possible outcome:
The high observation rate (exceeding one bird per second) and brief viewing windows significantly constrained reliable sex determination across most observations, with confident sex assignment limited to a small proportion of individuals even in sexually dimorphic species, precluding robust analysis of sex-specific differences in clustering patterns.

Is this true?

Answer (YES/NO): YES